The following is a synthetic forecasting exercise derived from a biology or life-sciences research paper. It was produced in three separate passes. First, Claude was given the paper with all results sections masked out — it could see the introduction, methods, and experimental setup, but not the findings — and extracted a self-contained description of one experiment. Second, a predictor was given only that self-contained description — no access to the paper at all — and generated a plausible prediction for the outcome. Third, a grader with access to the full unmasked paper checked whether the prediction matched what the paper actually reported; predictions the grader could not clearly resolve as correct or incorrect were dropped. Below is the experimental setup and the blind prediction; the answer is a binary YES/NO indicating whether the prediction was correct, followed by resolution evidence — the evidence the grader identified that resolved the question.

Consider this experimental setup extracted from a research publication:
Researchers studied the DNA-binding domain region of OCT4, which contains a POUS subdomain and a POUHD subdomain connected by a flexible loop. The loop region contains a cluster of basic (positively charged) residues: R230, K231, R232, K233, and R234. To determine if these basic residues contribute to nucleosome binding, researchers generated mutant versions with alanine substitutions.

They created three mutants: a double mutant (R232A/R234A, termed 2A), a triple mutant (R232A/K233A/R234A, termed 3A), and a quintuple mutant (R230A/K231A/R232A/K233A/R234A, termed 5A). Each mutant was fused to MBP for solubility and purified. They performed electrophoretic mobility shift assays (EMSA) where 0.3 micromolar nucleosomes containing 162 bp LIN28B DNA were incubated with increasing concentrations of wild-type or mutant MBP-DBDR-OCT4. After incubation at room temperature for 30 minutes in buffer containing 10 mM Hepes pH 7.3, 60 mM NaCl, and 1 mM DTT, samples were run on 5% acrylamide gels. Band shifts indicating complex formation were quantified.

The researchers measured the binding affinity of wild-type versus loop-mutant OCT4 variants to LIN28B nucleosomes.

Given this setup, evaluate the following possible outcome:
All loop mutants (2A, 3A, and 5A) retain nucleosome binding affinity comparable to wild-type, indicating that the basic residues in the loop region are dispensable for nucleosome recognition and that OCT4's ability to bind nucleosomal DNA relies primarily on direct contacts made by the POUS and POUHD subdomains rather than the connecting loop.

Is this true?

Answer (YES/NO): NO